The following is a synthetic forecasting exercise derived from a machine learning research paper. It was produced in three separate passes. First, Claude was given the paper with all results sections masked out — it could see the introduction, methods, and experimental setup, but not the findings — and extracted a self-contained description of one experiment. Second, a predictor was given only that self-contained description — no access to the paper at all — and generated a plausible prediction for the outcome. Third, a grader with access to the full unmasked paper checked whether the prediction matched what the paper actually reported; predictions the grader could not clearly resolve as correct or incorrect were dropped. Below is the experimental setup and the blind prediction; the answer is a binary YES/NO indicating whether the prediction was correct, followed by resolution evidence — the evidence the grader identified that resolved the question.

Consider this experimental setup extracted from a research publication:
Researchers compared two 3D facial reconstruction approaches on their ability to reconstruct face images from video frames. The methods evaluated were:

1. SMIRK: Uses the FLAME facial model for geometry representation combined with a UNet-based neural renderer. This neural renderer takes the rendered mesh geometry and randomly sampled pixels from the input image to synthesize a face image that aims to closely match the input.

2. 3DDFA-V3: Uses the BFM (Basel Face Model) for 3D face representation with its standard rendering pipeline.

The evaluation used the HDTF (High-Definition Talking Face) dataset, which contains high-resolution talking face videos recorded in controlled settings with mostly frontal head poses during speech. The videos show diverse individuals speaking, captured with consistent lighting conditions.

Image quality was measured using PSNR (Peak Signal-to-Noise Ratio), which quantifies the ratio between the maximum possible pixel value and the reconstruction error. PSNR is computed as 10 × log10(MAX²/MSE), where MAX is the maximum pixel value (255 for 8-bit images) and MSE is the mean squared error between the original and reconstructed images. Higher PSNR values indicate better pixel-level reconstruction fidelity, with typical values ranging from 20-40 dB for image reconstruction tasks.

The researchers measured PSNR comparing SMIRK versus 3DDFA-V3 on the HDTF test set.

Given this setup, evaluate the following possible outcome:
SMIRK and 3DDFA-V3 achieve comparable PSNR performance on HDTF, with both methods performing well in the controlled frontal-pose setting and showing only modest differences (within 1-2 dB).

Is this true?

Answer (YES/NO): NO